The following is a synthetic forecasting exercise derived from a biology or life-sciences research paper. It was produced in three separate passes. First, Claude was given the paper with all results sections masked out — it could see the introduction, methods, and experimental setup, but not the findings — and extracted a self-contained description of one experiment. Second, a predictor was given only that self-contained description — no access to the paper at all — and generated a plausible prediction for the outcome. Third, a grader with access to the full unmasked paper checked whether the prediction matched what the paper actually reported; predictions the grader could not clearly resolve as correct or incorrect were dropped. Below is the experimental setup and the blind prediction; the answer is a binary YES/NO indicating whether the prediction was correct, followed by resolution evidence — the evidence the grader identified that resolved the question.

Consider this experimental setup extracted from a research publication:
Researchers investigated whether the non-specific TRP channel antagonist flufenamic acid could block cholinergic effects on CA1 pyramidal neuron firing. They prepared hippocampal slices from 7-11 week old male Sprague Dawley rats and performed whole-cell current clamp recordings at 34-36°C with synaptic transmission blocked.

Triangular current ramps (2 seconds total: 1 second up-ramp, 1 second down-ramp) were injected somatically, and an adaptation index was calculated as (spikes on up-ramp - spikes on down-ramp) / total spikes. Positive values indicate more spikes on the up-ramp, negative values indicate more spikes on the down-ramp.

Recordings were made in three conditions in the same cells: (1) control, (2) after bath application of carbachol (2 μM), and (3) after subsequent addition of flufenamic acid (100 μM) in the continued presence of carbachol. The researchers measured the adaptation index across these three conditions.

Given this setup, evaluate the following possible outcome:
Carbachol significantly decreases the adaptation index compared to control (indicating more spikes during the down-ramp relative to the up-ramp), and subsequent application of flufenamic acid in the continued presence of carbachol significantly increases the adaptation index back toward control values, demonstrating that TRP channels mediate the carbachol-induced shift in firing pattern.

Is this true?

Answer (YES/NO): YES